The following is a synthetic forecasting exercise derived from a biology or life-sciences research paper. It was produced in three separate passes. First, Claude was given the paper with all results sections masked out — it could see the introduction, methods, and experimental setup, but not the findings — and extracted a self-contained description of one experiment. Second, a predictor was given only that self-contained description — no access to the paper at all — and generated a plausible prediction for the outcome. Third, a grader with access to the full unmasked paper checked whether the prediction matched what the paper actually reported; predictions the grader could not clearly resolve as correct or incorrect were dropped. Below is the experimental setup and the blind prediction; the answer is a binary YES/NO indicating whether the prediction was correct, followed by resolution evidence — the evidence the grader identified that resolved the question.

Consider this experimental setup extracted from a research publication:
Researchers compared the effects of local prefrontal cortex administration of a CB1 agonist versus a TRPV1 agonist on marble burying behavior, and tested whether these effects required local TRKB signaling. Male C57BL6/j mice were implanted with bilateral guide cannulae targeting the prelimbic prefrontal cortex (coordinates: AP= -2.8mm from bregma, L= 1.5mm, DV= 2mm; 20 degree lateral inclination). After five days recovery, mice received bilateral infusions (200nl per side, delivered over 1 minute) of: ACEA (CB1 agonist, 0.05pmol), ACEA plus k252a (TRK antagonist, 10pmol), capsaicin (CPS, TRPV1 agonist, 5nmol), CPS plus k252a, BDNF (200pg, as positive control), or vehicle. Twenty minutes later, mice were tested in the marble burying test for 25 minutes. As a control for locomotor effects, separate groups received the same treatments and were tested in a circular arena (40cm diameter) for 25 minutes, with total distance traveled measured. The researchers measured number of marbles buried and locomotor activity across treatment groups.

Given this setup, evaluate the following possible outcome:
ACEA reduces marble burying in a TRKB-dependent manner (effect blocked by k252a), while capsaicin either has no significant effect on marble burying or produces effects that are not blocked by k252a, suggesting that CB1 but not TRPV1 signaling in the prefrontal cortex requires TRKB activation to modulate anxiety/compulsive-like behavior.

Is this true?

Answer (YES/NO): NO